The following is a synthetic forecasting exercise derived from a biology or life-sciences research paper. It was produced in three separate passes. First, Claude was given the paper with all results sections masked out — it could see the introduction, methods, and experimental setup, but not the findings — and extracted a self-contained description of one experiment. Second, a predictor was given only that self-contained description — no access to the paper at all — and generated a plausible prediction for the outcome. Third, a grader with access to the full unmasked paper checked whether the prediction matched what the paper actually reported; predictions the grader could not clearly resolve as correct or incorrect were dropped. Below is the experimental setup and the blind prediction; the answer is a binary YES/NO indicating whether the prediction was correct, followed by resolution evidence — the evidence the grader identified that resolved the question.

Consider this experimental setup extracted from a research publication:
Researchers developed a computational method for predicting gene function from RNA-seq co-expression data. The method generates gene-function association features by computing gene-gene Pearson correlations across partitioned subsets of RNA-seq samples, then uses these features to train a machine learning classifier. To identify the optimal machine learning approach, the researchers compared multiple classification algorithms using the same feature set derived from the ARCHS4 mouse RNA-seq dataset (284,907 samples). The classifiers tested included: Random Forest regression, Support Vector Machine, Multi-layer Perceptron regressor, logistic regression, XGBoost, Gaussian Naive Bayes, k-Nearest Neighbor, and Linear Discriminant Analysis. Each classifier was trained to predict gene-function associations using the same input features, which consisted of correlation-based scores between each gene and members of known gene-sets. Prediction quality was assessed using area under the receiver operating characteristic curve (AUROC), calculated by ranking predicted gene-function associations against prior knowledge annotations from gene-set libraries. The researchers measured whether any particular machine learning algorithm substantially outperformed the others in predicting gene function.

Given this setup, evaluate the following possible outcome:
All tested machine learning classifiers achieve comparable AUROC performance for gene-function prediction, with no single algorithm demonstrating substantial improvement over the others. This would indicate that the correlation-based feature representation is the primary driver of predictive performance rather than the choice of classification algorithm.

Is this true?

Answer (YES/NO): YES